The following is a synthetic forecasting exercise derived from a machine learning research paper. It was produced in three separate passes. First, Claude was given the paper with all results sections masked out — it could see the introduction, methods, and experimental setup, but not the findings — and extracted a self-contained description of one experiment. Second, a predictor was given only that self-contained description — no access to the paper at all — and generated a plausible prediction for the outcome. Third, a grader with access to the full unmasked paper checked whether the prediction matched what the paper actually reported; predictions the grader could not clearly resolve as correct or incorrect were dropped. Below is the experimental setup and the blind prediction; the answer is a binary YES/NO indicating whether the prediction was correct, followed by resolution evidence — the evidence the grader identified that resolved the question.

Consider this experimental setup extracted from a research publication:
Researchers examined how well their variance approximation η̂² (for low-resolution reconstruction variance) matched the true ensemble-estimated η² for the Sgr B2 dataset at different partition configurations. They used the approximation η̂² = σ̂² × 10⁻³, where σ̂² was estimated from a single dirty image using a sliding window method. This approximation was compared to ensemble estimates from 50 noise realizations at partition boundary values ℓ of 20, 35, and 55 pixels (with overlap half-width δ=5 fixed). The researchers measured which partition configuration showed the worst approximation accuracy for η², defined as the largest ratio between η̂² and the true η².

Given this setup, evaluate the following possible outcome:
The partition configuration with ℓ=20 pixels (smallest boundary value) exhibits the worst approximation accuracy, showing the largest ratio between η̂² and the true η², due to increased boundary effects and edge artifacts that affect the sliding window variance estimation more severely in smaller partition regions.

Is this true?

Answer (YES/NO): NO